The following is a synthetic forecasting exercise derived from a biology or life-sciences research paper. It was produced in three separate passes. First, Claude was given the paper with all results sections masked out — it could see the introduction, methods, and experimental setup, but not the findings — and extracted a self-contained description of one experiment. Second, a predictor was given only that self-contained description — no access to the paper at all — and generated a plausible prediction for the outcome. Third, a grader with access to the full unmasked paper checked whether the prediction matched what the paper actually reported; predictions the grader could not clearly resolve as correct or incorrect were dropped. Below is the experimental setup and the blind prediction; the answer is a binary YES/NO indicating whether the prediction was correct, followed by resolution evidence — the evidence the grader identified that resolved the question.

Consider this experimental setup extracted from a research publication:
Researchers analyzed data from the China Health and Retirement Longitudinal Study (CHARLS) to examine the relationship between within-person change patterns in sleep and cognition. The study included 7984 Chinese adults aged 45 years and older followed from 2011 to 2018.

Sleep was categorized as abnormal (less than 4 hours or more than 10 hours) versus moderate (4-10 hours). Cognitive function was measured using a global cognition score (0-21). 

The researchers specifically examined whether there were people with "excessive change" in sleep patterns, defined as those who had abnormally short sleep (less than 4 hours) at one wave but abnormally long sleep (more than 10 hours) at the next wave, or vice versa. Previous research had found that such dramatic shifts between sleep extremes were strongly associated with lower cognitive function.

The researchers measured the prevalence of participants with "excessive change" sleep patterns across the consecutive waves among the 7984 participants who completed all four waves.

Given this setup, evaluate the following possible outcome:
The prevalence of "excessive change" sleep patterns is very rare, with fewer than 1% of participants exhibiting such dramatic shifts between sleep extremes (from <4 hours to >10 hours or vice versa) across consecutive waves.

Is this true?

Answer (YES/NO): YES